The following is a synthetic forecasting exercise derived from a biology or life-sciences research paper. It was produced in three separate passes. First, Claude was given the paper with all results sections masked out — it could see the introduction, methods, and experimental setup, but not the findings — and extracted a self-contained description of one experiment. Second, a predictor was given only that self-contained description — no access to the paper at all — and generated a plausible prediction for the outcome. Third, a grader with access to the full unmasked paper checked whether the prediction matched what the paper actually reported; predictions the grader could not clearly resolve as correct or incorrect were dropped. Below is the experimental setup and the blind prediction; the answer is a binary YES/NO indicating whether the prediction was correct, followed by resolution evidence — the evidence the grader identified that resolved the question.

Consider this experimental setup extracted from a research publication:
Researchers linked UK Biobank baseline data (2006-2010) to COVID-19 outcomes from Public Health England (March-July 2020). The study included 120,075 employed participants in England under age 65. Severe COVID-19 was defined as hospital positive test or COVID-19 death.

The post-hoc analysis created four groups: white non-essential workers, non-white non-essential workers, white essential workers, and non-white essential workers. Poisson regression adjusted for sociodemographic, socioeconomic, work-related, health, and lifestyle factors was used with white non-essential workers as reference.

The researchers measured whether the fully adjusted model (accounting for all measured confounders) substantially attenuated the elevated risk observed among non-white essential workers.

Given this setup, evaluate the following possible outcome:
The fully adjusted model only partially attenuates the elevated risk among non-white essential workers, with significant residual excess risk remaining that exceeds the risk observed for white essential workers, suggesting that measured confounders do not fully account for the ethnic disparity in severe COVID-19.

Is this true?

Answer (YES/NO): YES